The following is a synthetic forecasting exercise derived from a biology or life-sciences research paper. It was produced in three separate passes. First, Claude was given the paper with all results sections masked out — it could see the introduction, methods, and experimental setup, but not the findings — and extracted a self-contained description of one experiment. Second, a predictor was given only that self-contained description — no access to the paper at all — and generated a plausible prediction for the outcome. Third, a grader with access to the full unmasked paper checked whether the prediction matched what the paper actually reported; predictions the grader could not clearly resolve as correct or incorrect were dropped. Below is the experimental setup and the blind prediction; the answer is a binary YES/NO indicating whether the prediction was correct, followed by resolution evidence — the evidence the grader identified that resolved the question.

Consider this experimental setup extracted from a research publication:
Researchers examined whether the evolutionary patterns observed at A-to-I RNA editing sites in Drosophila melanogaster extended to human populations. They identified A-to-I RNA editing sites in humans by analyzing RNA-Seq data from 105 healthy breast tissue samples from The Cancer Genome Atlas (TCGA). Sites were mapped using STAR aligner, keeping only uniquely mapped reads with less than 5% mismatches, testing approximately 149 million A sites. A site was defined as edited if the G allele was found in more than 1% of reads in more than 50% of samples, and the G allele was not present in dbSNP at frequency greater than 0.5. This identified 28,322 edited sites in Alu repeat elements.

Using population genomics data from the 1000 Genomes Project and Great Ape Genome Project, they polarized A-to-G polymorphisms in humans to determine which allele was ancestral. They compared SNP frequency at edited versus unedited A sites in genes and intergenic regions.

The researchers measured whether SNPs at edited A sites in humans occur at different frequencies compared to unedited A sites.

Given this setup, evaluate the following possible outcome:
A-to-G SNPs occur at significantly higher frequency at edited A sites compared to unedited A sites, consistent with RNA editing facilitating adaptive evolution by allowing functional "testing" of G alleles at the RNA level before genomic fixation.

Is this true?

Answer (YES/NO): YES